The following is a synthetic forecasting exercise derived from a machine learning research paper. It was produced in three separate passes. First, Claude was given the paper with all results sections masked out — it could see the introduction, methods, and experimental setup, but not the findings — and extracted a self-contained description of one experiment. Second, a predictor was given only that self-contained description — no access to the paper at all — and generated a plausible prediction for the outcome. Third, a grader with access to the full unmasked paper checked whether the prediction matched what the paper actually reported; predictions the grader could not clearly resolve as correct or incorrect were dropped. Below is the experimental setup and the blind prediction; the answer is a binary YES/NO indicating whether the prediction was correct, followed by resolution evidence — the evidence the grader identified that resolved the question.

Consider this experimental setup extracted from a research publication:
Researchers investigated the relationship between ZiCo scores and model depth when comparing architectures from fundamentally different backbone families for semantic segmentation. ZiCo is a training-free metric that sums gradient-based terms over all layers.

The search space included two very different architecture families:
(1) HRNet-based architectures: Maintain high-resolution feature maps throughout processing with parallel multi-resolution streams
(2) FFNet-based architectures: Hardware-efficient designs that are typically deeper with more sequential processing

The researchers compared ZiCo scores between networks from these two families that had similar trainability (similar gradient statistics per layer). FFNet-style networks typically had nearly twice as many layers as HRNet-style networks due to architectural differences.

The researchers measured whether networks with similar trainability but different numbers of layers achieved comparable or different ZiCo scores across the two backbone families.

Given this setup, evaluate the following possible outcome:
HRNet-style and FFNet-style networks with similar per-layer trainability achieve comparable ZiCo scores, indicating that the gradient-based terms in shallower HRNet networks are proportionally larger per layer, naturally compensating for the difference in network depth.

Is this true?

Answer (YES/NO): NO